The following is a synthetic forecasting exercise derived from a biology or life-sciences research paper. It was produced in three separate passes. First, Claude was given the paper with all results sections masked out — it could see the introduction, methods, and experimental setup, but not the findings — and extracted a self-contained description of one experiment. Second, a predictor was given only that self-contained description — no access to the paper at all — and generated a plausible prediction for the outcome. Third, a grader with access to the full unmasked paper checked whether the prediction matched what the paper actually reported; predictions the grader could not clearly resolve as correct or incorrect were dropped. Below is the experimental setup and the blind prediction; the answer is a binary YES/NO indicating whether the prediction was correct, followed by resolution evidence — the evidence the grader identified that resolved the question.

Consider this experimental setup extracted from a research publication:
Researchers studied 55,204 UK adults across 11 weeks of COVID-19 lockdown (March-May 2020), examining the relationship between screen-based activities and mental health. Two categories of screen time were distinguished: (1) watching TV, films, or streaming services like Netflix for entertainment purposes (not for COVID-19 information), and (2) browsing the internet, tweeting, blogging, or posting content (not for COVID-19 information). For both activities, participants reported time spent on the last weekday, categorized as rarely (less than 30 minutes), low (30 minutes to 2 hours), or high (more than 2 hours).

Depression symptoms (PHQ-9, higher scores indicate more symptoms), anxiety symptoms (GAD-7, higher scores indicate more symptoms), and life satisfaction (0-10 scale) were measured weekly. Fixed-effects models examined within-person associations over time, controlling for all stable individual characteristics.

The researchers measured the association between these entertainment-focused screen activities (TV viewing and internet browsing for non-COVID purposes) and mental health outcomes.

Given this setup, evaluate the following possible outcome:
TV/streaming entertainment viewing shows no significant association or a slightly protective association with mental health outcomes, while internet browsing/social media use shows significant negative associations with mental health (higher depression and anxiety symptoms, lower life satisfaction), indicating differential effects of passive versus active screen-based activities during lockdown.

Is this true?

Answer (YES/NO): NO